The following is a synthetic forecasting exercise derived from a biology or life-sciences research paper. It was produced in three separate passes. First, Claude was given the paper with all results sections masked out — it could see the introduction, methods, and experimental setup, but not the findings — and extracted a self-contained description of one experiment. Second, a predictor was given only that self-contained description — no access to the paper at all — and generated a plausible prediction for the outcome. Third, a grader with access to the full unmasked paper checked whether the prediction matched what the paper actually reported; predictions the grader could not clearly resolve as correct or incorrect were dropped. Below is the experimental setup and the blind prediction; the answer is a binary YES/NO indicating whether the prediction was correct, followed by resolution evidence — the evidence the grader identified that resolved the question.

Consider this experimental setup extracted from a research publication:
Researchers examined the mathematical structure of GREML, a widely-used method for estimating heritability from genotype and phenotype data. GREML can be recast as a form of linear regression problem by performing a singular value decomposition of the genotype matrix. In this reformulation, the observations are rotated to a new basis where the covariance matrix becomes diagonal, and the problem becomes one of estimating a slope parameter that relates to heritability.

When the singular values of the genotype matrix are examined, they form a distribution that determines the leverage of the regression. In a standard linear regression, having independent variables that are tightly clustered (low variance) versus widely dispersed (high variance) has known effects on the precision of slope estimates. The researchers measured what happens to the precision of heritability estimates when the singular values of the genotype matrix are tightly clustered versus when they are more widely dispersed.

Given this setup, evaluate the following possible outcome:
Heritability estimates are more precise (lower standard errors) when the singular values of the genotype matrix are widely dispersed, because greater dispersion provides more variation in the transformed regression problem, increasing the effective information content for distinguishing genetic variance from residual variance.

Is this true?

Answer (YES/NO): YES